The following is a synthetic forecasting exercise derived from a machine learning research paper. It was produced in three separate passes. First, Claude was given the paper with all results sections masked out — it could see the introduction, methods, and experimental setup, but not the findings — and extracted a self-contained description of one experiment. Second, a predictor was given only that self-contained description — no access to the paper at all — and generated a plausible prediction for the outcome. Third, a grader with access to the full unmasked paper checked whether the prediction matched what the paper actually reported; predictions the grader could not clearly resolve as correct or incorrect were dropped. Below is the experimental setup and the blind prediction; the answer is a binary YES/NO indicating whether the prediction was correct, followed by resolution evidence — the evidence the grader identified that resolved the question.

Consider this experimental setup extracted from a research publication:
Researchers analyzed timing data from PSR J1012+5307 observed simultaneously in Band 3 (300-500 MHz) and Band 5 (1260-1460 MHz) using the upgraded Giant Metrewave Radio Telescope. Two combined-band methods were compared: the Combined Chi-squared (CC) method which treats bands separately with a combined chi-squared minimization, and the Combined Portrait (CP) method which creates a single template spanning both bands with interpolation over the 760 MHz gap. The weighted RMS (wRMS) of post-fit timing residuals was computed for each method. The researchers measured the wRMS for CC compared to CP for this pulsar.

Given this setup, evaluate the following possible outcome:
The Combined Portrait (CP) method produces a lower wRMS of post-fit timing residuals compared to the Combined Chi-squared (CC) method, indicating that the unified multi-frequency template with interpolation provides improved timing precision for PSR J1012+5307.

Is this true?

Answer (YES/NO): YES